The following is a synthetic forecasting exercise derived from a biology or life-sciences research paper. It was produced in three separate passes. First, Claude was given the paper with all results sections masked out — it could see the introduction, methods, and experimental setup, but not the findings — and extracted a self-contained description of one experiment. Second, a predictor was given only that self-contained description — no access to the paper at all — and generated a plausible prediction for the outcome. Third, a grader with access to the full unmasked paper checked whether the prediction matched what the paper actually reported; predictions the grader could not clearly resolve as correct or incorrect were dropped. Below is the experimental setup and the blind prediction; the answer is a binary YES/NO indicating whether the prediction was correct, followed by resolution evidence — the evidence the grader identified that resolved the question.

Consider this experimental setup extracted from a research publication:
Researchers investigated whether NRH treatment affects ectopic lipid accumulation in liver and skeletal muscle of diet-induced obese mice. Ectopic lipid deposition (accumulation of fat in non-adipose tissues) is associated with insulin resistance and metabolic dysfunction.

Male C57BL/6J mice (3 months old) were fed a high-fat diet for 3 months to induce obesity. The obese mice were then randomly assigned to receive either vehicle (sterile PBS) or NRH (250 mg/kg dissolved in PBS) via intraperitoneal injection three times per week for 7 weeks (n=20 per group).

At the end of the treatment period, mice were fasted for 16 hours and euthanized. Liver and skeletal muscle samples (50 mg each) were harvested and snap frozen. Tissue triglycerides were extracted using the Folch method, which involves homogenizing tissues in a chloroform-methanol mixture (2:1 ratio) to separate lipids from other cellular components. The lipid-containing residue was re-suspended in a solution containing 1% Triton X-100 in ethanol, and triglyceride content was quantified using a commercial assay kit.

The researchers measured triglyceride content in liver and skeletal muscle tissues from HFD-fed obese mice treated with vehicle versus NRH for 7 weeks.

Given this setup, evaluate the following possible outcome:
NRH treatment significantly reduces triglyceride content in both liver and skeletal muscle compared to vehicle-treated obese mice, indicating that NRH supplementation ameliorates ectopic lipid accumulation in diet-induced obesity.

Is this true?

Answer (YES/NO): NO